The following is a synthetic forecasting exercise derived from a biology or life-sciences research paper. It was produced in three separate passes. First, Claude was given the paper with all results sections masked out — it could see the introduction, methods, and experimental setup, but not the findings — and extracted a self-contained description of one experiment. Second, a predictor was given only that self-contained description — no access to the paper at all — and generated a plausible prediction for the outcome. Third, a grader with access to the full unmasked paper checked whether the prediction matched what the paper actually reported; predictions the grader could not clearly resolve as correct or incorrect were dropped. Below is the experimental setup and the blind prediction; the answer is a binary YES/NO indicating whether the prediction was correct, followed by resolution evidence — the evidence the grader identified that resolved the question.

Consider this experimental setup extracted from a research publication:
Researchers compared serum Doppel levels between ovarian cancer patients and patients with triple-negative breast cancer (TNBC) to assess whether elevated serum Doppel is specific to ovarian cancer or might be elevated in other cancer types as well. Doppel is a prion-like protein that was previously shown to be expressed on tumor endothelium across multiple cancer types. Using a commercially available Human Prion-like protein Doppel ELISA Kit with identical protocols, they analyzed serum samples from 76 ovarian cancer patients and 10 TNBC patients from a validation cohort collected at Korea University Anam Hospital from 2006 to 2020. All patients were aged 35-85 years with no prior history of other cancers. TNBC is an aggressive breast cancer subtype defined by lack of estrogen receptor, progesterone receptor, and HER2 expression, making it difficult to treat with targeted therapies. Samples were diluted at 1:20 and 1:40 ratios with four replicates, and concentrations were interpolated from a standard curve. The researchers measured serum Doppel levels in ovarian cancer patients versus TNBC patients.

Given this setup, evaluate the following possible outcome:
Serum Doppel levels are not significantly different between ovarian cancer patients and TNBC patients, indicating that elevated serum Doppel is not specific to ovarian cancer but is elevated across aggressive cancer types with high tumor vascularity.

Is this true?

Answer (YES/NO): NO